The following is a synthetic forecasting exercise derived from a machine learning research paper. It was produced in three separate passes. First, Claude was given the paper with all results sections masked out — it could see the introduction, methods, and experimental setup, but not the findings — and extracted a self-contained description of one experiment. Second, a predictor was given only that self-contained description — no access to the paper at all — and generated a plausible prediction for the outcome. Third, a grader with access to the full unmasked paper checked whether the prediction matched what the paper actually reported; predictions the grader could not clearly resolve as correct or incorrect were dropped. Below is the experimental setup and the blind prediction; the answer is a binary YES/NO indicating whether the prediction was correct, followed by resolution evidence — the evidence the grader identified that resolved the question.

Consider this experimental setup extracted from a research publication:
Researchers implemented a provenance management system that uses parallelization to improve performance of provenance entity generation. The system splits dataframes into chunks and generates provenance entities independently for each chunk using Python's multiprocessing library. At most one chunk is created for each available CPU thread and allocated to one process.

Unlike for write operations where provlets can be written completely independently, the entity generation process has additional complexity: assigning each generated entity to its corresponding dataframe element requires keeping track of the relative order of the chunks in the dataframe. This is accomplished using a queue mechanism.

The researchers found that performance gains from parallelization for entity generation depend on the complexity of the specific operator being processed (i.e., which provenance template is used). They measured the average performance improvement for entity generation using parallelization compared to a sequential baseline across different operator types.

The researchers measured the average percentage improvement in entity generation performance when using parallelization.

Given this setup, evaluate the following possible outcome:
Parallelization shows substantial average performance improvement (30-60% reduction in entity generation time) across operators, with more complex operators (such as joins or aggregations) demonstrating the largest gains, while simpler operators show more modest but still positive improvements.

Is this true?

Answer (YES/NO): NO